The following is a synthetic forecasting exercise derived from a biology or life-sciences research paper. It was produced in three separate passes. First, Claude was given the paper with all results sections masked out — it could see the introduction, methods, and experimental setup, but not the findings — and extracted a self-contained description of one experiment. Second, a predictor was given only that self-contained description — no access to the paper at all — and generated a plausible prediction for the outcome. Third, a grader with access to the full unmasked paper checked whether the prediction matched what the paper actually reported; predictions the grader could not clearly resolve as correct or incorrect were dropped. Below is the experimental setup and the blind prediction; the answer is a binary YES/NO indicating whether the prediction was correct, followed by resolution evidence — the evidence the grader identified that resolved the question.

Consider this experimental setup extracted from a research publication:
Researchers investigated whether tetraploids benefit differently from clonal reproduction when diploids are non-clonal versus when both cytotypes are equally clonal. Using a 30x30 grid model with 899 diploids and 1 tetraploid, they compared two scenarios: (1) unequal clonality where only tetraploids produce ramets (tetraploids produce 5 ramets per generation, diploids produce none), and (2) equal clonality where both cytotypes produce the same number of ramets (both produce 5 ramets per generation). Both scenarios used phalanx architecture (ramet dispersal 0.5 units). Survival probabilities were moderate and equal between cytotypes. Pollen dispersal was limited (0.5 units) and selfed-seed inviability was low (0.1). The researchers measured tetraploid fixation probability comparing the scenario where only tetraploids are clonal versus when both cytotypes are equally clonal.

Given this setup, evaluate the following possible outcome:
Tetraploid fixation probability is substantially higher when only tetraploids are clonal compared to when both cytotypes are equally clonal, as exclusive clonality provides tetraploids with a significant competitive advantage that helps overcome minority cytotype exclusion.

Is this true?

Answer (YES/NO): YES